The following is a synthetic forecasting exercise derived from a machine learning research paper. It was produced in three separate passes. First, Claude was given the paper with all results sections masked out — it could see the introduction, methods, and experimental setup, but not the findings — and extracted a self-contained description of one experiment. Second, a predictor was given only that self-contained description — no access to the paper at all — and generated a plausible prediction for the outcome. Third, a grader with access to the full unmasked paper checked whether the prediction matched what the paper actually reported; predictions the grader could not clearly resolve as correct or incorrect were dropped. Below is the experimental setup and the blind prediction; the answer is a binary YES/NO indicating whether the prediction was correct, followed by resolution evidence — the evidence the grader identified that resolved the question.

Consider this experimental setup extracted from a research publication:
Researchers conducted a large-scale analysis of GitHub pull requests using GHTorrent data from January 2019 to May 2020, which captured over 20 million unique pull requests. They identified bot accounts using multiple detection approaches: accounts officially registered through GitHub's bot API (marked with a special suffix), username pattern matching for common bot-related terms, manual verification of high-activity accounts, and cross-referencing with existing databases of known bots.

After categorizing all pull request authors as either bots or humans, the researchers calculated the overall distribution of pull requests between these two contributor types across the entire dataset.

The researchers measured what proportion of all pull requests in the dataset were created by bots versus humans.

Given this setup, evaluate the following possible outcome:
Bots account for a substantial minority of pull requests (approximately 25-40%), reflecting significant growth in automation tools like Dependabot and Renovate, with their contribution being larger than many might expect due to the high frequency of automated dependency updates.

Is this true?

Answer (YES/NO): YES